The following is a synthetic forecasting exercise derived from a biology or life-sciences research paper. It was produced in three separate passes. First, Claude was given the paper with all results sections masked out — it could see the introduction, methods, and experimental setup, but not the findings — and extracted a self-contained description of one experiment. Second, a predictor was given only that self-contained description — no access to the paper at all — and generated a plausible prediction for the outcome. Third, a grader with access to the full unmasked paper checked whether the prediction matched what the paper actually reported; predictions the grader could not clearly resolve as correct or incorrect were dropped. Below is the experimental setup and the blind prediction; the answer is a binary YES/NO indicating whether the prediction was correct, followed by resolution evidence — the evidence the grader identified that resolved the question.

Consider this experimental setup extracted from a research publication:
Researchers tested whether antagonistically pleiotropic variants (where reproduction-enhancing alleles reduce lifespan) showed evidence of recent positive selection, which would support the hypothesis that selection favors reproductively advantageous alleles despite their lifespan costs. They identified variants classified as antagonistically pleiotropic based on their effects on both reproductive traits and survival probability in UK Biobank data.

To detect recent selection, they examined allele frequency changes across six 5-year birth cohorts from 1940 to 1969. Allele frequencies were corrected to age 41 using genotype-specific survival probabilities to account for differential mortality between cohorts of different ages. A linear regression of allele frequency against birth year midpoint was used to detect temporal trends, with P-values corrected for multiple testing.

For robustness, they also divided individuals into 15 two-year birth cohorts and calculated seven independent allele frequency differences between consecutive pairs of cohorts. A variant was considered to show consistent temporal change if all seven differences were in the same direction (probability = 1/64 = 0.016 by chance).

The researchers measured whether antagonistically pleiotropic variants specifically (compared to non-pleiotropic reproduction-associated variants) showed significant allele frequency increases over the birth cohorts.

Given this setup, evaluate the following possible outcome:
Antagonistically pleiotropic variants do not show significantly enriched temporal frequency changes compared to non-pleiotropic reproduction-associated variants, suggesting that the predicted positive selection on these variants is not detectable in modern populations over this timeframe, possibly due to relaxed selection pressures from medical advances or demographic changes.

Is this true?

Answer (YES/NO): NO